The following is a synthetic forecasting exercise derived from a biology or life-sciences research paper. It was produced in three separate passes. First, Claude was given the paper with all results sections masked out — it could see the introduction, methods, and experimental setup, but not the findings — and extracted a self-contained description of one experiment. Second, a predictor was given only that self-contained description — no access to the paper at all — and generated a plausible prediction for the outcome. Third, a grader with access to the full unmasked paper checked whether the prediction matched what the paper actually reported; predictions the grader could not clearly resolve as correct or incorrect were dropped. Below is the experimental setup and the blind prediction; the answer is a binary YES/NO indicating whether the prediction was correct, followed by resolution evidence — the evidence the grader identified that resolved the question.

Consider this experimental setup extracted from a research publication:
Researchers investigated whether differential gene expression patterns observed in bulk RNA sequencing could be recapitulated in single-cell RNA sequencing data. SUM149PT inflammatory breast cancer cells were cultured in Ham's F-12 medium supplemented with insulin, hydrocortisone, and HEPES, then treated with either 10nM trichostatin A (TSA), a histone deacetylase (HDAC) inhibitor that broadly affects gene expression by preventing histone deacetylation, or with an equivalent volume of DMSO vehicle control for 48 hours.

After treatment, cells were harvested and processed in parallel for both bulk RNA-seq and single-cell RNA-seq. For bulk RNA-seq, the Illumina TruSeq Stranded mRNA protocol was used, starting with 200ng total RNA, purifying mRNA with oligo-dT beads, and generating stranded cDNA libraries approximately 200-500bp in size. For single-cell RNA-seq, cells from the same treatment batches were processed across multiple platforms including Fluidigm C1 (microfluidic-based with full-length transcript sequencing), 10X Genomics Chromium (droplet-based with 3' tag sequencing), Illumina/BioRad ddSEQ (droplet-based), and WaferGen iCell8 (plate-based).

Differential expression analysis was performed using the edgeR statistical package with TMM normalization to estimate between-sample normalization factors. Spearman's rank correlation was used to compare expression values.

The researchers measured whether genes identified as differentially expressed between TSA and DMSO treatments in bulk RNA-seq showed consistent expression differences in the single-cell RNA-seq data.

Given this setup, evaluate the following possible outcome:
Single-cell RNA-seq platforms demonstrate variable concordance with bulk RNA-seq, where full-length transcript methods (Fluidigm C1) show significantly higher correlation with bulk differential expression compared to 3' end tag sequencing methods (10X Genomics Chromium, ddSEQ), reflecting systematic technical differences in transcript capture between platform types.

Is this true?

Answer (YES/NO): NO